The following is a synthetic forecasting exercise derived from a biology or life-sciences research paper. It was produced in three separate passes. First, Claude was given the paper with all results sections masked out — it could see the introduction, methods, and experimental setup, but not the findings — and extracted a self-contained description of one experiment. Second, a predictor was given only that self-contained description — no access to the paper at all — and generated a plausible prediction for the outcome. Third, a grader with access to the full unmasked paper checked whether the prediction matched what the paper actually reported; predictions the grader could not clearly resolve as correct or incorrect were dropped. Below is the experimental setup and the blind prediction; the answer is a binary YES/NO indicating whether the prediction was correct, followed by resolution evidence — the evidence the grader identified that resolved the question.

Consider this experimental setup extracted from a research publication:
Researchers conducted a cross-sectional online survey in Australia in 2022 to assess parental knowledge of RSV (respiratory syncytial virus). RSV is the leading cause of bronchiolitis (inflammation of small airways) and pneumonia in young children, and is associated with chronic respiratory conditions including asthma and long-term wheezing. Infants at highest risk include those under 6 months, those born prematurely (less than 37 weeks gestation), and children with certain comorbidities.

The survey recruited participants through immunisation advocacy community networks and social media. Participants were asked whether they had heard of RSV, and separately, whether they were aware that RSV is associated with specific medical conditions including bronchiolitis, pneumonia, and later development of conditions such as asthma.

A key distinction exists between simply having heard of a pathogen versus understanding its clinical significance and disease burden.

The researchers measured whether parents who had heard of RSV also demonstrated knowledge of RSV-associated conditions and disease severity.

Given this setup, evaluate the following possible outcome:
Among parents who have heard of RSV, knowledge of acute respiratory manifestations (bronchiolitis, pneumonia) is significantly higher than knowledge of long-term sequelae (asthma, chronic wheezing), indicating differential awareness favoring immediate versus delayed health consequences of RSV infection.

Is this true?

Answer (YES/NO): NO